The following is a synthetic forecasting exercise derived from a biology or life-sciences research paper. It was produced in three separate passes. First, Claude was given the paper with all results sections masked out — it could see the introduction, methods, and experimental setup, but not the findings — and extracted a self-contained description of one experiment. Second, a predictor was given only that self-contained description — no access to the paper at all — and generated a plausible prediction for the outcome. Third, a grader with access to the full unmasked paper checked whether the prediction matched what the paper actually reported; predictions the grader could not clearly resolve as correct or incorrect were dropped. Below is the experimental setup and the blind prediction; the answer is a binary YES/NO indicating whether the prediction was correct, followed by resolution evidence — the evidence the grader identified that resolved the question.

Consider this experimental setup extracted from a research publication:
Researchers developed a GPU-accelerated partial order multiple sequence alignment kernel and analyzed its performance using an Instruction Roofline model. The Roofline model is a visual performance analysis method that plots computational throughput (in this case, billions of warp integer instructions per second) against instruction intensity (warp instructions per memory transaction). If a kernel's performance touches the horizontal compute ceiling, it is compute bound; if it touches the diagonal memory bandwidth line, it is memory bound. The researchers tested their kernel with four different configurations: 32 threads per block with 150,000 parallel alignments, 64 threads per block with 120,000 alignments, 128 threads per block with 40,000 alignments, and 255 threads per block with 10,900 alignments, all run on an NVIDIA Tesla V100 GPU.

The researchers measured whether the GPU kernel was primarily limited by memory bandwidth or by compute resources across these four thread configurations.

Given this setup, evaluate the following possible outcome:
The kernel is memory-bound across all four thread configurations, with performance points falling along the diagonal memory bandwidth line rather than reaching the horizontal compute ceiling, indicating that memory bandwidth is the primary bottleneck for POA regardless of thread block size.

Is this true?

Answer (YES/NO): NO